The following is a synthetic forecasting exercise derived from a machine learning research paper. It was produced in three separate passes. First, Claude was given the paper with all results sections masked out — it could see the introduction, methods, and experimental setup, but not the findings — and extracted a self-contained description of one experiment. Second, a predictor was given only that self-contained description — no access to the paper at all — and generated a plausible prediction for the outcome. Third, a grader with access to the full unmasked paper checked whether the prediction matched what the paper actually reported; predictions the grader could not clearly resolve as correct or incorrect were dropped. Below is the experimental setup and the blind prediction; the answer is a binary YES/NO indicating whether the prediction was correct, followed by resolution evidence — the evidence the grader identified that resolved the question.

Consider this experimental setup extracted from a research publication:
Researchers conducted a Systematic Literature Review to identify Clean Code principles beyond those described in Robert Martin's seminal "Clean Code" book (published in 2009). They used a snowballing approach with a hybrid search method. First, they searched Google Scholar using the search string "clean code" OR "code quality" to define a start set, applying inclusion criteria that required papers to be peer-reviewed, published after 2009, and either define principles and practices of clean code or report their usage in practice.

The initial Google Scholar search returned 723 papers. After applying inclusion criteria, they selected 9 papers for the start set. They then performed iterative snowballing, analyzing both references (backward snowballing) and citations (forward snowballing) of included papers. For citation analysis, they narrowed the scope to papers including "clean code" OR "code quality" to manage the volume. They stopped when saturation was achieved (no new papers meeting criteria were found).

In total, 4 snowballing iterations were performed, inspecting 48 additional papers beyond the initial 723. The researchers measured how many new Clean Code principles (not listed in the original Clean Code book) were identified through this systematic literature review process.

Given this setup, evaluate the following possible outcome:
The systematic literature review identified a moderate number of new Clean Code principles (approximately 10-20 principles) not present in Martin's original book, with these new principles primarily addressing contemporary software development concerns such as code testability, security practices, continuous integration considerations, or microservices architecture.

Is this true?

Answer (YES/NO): NO